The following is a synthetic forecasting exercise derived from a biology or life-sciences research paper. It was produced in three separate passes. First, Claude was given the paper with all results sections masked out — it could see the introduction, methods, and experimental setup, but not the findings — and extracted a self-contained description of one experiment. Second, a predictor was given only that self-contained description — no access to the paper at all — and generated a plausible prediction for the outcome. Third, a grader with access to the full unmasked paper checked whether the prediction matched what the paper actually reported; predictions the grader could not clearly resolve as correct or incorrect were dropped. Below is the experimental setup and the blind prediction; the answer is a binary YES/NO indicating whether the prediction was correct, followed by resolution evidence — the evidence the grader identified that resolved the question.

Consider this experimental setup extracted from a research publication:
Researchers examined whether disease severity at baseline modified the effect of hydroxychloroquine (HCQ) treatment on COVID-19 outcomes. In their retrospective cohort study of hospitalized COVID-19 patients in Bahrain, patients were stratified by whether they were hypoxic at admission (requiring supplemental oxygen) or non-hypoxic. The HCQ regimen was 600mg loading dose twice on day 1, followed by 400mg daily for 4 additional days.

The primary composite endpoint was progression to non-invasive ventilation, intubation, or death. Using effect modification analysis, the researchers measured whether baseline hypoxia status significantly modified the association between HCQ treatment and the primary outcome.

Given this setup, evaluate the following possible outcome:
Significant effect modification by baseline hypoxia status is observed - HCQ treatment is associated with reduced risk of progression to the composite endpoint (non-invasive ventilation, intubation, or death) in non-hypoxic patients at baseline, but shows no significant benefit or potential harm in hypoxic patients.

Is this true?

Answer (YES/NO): NO